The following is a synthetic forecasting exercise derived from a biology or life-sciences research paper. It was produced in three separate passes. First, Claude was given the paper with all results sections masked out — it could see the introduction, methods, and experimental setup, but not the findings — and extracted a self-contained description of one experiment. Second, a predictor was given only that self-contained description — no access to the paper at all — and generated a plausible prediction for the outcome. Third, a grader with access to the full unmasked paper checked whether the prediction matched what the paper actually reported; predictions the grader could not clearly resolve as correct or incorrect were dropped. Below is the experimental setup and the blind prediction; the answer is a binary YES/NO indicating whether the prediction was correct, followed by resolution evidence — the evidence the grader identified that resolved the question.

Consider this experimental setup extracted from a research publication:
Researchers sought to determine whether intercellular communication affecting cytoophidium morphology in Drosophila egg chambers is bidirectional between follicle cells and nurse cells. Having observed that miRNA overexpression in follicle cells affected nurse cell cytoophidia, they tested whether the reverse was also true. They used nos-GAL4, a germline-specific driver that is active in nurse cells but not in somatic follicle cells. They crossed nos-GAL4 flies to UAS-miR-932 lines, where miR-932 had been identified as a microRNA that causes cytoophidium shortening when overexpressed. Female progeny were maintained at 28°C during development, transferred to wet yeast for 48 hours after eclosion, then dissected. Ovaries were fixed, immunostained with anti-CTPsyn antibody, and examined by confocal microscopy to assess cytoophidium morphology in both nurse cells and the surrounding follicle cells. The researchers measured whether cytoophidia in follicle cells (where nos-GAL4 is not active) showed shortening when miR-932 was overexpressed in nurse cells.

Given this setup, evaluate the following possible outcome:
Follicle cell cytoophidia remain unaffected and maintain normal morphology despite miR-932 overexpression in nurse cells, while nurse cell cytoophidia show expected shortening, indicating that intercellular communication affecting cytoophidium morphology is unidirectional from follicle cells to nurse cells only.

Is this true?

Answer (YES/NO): YES